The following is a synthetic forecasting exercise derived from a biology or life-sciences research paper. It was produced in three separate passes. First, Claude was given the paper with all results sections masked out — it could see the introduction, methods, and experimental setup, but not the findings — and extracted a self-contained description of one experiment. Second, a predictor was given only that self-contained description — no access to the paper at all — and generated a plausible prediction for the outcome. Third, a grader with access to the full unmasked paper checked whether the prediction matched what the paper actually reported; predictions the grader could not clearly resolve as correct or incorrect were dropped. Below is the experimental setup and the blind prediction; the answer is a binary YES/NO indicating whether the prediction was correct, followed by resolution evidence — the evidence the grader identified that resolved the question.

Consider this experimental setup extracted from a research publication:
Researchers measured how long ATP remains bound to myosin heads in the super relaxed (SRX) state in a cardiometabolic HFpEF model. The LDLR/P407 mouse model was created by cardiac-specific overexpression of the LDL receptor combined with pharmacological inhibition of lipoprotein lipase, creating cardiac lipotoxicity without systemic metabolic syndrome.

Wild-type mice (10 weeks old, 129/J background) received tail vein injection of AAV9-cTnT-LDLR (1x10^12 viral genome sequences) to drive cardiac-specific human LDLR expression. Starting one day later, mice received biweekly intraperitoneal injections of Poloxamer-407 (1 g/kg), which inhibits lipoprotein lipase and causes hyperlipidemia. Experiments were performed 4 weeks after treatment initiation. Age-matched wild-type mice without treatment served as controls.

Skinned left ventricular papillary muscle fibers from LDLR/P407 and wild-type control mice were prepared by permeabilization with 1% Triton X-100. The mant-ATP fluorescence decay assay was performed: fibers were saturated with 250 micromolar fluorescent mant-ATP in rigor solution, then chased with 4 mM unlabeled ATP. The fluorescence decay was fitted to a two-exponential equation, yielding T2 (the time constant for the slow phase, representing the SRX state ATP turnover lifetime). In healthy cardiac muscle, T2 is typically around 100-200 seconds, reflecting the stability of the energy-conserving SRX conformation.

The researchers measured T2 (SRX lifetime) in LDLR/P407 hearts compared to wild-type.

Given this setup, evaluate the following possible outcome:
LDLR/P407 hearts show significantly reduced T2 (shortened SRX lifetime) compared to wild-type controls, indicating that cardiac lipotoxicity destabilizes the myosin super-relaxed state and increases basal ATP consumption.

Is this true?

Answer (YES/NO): NO